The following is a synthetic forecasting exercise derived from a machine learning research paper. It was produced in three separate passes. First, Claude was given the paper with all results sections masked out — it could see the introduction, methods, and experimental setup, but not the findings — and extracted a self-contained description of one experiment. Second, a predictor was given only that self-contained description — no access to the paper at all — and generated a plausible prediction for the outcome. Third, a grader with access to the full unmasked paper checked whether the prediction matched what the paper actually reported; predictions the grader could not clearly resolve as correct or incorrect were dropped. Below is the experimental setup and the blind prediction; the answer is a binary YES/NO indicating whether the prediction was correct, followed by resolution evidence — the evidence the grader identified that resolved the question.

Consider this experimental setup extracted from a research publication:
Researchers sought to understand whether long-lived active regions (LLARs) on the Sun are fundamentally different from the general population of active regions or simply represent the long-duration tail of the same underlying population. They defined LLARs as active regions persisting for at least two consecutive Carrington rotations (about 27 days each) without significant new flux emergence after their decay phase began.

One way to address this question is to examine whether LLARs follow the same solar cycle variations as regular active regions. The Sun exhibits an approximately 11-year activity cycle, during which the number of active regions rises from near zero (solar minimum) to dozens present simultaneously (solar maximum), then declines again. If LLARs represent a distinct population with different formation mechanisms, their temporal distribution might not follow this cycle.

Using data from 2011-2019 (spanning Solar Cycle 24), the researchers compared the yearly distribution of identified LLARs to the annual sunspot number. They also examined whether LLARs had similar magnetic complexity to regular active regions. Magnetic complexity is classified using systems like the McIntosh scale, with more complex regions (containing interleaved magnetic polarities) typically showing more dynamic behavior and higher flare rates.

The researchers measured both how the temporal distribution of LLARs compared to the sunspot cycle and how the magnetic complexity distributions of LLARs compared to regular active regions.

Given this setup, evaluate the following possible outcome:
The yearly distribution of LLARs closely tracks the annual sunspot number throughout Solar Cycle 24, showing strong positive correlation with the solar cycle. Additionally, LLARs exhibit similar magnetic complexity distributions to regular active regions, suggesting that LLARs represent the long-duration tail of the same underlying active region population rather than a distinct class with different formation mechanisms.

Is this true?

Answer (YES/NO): YES